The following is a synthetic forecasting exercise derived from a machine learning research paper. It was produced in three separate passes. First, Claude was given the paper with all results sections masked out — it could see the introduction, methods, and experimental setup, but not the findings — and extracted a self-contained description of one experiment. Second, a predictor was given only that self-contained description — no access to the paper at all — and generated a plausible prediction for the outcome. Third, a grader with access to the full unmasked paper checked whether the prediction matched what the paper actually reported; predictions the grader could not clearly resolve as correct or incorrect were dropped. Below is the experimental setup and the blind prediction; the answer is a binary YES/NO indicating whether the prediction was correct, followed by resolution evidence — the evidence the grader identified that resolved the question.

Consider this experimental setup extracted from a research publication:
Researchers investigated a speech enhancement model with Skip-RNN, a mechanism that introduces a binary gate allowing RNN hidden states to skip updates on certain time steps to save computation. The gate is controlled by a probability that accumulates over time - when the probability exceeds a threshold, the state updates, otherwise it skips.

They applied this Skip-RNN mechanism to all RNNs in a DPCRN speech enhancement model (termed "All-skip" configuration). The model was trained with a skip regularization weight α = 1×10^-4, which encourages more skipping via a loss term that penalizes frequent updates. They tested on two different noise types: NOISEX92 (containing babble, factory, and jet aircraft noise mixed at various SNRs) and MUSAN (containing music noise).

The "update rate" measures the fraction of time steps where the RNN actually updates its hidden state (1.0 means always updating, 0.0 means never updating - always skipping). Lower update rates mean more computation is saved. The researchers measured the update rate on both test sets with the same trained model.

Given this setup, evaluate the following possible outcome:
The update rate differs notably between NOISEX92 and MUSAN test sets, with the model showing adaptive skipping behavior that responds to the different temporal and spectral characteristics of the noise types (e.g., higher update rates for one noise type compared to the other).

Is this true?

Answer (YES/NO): YES